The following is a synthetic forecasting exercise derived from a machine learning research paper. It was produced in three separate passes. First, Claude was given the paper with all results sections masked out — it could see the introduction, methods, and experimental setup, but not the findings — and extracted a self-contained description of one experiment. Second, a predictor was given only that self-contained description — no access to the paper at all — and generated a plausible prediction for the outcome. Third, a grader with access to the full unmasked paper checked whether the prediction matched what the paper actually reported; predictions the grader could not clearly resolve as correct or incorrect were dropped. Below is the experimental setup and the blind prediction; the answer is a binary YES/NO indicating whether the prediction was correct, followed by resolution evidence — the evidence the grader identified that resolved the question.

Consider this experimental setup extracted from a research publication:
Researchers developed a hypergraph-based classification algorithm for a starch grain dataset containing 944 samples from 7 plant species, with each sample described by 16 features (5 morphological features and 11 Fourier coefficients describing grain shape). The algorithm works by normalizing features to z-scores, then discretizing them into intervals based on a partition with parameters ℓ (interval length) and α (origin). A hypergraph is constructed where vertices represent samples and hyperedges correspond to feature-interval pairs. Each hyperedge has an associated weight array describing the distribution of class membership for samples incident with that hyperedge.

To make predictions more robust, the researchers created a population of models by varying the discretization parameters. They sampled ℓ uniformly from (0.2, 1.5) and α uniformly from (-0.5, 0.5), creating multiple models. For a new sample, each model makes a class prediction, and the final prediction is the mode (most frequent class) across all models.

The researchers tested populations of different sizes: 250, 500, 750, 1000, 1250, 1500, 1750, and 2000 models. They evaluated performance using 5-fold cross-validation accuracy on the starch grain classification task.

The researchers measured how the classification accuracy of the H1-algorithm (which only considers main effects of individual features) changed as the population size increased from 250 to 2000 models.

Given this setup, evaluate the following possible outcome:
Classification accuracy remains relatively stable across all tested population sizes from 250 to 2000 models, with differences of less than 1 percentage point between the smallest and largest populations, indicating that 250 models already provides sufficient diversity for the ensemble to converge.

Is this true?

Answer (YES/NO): NO